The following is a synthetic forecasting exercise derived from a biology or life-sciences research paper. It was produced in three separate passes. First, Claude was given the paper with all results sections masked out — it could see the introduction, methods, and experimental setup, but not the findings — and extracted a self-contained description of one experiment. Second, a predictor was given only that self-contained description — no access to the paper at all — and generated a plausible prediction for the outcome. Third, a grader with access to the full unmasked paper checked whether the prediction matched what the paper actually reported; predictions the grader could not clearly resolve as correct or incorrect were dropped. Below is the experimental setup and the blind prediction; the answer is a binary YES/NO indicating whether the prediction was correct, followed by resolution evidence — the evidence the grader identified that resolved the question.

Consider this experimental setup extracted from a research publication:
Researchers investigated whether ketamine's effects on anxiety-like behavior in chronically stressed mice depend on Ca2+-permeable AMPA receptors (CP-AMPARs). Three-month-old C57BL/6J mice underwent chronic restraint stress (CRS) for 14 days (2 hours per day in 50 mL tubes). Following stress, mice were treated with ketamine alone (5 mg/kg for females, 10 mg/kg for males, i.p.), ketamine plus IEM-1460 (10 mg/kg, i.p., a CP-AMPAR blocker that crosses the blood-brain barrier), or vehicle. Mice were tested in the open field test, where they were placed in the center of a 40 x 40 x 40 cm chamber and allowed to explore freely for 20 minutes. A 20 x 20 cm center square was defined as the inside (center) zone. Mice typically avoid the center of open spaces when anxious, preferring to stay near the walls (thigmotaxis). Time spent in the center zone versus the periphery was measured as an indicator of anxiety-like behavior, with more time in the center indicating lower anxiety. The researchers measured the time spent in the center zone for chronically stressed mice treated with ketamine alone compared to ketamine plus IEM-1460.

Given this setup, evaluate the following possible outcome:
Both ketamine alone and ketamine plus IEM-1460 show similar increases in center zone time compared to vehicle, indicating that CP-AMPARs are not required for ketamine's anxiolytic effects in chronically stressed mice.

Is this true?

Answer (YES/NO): NO